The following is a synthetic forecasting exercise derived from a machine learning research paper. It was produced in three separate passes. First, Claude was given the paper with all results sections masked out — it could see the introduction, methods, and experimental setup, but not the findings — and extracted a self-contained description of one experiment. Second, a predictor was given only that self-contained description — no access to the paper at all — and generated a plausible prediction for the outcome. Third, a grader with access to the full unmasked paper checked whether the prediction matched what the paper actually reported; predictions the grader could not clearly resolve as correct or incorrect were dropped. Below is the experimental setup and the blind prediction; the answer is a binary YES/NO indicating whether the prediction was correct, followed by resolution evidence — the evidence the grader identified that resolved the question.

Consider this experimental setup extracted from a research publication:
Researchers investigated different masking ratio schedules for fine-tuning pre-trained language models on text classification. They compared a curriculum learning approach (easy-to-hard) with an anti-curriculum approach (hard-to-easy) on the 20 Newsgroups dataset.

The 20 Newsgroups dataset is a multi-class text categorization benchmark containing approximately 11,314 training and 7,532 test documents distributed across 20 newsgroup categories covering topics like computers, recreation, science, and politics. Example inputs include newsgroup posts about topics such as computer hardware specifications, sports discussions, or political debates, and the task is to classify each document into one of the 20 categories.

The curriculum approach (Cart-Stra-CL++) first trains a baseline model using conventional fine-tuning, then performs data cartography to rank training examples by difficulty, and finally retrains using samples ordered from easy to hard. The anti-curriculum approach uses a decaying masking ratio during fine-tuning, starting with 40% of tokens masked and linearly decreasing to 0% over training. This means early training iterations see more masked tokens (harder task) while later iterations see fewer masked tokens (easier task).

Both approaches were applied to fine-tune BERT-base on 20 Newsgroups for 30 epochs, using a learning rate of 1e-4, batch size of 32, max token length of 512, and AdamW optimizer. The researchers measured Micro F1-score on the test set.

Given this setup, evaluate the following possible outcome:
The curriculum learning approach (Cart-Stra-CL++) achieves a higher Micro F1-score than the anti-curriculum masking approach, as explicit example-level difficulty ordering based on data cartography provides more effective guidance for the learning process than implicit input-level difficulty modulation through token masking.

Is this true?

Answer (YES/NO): NO